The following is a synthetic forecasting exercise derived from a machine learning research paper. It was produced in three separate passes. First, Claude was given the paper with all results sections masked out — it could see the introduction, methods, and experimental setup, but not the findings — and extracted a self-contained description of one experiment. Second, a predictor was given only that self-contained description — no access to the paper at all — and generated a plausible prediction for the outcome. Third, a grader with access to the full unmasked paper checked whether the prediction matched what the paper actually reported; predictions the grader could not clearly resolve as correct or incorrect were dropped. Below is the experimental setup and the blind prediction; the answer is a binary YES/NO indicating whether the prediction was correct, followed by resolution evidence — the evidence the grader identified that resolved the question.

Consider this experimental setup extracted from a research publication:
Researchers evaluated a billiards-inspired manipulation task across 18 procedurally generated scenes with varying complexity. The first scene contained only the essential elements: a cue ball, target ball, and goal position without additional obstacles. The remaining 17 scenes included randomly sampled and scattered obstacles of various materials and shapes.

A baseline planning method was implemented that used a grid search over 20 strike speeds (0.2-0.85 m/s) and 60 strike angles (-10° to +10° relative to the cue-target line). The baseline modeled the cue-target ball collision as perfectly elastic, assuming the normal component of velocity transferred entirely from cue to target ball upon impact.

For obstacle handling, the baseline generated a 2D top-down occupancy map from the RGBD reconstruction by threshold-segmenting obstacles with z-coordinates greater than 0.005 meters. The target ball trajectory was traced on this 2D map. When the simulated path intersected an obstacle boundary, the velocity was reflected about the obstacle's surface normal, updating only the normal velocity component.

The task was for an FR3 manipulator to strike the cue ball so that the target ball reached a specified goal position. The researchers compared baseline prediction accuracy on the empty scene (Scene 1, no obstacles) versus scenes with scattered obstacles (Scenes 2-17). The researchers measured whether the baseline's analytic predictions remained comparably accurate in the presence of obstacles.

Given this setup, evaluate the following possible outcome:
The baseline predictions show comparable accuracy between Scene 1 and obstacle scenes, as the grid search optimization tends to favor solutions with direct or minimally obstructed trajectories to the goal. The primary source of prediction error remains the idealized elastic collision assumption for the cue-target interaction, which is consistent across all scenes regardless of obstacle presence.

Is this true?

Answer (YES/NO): NO